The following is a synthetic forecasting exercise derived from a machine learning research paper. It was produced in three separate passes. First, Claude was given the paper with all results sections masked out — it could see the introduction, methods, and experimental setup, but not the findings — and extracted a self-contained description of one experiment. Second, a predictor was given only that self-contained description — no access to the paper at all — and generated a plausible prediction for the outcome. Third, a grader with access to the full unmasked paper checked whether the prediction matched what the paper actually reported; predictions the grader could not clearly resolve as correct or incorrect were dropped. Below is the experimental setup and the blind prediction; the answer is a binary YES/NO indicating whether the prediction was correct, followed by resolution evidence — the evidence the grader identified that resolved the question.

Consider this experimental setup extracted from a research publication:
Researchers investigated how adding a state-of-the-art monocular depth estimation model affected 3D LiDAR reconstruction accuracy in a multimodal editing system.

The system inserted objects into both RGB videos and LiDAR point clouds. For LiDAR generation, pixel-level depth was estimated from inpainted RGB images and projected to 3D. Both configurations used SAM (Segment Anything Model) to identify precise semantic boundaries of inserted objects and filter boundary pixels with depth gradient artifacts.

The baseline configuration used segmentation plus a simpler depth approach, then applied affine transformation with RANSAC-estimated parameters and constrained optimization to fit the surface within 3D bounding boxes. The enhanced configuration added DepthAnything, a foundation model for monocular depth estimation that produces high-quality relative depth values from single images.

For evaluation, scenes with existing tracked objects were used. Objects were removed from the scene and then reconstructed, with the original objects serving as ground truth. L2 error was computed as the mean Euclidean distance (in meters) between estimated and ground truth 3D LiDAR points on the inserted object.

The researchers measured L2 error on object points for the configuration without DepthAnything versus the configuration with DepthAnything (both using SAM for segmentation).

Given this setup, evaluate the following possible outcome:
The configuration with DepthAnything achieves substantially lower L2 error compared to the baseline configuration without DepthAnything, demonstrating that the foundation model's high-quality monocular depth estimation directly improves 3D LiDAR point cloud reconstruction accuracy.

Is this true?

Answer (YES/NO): YES